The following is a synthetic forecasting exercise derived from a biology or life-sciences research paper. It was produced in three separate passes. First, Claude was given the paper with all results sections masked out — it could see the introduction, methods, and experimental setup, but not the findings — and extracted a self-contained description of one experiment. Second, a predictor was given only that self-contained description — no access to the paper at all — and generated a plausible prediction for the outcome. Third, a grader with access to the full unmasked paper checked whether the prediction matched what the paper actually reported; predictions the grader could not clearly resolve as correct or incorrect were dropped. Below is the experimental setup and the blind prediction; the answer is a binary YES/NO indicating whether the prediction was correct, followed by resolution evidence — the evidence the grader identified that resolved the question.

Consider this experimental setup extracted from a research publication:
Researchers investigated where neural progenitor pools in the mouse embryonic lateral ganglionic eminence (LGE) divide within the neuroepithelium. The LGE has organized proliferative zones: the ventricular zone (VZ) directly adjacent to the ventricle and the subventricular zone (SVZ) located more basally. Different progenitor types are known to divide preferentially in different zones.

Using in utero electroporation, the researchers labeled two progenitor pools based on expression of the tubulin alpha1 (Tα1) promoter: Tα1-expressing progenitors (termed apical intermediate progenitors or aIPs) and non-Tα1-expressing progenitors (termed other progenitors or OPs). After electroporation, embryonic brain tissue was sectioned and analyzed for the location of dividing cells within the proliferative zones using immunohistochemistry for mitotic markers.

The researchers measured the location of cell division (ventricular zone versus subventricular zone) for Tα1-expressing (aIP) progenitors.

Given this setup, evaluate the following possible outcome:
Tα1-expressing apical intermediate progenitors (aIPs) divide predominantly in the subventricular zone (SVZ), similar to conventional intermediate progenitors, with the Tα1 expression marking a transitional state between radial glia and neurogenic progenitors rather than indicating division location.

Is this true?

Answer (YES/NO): NO